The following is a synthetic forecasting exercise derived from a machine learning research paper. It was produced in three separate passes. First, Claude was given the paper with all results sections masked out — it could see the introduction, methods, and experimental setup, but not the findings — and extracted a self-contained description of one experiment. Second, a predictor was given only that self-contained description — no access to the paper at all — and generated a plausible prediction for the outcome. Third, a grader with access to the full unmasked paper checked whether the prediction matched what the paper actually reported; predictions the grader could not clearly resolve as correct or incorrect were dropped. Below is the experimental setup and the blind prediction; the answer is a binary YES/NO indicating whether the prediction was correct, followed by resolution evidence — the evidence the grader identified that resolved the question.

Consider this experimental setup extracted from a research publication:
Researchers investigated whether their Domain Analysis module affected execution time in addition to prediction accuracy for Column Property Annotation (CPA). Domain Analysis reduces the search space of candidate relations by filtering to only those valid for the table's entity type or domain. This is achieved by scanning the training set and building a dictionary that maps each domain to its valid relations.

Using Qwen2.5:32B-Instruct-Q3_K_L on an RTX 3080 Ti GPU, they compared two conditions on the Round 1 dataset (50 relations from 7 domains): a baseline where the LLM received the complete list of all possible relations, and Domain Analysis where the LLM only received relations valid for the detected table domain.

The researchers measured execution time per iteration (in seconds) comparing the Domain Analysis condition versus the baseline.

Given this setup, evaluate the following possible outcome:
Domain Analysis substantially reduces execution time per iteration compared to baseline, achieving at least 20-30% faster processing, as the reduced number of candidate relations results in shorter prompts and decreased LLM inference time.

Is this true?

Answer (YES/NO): NO